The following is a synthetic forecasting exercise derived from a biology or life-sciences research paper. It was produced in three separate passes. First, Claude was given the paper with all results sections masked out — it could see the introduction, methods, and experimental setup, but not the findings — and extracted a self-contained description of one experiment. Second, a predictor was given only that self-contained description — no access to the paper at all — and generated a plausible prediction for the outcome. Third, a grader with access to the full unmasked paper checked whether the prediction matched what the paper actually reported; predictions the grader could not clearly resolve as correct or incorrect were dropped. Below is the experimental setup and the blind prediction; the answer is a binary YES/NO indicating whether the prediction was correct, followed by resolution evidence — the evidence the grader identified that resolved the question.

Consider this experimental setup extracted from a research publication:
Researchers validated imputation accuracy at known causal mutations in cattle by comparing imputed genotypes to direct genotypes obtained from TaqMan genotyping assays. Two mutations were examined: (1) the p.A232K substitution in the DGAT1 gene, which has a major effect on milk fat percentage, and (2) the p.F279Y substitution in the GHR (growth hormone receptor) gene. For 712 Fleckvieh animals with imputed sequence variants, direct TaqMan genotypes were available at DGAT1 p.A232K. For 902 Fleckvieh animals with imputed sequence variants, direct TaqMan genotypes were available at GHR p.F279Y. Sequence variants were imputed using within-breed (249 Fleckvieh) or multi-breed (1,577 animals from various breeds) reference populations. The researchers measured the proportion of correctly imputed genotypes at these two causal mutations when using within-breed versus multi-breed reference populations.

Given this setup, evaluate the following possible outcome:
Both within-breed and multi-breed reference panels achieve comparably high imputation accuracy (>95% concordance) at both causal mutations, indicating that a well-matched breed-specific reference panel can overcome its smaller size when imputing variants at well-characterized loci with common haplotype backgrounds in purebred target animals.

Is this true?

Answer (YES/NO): NO